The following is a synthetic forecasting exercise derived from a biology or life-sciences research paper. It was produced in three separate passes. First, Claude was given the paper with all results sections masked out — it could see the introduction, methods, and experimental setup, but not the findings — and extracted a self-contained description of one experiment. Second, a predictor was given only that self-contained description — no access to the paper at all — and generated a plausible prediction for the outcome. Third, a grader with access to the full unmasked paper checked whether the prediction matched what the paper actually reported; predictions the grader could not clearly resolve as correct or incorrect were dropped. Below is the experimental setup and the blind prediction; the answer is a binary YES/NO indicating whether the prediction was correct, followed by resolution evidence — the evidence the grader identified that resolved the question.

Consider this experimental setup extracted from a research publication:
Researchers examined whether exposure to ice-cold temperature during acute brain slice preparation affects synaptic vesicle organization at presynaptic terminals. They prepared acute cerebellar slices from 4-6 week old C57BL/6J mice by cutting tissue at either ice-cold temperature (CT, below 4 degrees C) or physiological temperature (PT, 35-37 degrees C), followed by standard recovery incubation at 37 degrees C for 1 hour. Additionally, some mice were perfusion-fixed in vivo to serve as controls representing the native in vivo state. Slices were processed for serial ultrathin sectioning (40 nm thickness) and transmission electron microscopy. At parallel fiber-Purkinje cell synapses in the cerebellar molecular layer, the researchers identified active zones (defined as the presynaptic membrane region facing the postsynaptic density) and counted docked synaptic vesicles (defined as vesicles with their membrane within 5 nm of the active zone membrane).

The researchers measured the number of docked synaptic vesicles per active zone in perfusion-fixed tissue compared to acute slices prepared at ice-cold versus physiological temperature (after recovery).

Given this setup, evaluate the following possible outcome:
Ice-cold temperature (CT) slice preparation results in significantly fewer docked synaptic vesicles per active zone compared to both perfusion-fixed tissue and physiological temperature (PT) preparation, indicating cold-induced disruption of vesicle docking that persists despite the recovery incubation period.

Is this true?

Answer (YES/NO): NO